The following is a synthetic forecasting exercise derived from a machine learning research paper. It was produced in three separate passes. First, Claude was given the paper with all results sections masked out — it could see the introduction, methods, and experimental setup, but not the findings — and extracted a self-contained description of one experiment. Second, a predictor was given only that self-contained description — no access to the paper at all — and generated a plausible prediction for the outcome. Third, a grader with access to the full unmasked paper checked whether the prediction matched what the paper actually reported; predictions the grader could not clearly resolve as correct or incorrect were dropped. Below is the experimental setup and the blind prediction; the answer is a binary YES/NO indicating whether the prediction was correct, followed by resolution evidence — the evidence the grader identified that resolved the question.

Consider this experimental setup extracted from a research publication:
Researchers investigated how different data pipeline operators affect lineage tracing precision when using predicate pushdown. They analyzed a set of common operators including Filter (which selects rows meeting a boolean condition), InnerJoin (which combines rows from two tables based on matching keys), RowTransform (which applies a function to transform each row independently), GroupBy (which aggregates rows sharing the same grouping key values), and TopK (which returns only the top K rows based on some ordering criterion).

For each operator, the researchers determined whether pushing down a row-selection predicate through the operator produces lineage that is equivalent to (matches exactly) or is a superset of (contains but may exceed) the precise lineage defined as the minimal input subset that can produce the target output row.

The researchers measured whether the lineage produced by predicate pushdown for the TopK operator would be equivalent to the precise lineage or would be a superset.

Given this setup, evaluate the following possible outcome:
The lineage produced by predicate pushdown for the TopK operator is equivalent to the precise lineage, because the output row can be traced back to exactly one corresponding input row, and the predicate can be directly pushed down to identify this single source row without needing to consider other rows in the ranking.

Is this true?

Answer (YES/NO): NO